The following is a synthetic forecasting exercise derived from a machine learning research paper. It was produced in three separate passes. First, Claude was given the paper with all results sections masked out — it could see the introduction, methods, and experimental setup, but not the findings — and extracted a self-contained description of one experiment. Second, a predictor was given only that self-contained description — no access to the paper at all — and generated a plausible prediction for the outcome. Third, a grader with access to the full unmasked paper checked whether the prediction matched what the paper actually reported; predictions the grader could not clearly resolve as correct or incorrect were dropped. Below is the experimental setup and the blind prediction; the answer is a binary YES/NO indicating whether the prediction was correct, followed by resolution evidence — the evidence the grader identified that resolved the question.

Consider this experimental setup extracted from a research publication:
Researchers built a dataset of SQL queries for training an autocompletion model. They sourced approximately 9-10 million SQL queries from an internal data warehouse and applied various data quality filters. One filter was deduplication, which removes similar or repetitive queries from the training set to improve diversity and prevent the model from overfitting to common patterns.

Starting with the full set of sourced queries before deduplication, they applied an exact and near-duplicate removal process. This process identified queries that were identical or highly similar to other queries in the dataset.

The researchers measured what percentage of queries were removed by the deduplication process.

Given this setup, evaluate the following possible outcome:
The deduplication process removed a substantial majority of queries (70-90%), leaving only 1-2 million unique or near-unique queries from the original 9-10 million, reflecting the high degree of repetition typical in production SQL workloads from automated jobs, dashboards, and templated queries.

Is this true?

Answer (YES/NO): NO